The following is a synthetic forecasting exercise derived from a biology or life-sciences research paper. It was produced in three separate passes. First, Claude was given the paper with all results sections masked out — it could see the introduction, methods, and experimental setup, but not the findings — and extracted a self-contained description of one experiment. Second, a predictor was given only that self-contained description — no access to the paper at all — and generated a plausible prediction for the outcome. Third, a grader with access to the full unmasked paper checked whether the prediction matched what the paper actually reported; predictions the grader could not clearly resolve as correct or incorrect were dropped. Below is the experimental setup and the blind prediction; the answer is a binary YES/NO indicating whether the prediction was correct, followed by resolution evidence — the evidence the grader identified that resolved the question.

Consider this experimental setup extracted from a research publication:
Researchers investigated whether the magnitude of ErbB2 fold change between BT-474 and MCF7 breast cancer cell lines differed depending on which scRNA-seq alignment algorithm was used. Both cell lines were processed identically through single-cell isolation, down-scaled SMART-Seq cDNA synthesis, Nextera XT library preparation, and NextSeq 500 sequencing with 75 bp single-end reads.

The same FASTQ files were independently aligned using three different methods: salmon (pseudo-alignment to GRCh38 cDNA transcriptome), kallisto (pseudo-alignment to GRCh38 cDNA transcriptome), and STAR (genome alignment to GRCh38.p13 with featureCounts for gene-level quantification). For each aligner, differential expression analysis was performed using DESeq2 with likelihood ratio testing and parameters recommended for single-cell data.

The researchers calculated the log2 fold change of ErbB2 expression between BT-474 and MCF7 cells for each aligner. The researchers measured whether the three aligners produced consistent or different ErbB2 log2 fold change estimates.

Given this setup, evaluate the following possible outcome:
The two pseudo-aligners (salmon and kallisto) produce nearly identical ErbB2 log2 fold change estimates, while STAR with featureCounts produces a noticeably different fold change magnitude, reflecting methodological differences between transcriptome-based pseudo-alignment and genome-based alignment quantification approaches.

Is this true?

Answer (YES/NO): NO